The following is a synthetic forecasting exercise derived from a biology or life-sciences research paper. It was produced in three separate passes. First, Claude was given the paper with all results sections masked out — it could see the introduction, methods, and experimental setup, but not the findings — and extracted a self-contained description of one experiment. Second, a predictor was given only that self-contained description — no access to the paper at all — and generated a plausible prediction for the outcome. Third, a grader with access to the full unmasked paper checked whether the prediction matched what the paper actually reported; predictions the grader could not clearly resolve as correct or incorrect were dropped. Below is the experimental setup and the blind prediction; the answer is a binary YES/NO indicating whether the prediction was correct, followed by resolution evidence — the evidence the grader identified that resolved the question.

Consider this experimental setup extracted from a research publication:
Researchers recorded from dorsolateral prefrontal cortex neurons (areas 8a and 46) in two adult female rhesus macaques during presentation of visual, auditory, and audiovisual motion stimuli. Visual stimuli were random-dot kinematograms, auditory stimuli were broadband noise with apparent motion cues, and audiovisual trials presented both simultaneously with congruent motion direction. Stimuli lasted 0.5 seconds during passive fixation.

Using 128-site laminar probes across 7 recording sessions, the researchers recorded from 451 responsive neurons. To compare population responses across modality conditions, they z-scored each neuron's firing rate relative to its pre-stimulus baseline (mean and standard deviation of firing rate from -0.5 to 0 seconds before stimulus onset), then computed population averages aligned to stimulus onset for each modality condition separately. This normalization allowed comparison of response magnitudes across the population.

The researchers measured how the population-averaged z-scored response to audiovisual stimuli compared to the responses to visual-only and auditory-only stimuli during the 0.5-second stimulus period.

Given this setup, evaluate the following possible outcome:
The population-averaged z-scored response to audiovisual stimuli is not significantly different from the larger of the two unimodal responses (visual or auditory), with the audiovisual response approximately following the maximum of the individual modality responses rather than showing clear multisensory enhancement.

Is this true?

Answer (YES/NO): NO